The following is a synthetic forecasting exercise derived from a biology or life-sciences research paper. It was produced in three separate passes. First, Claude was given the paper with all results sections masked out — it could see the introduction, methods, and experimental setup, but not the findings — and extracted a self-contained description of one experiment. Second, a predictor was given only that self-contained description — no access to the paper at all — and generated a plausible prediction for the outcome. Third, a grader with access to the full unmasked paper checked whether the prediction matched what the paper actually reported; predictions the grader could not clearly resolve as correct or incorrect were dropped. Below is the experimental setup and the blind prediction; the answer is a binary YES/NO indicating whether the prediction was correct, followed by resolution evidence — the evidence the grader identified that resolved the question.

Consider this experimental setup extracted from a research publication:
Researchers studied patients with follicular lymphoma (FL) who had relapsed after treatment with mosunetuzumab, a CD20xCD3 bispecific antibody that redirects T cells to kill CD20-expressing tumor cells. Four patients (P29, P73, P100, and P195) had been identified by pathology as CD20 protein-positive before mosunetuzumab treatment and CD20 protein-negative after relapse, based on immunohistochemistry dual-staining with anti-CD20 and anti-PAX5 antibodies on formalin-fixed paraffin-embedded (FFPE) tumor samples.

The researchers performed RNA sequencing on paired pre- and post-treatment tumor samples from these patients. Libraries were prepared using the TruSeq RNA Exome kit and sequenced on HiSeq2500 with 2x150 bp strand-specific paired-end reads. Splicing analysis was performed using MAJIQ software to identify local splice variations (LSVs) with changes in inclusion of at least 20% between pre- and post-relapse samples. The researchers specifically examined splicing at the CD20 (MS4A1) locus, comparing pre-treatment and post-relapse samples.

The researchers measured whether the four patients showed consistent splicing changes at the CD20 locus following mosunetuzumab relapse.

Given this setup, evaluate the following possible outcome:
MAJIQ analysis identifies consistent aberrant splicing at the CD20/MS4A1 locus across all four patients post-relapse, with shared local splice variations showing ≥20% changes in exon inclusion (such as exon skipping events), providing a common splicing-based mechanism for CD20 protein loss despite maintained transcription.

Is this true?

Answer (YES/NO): NO